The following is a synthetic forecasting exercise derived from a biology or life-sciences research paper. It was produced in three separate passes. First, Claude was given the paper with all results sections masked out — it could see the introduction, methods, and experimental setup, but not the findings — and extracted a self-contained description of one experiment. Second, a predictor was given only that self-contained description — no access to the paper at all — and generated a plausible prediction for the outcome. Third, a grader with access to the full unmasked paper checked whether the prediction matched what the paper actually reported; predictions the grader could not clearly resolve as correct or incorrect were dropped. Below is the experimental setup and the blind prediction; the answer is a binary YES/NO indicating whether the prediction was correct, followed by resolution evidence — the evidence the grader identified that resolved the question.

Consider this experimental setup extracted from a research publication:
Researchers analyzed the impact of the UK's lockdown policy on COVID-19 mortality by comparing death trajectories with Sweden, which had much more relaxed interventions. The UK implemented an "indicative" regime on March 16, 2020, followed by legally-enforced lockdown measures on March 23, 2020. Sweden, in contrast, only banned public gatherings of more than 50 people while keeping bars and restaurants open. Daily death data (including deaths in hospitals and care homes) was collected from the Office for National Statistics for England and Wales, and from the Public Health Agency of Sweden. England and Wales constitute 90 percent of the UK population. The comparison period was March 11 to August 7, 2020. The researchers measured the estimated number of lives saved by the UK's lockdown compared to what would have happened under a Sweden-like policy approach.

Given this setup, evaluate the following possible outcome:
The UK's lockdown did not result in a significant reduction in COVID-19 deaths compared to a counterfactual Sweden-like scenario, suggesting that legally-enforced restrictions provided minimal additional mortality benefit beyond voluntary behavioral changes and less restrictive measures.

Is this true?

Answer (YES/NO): NO